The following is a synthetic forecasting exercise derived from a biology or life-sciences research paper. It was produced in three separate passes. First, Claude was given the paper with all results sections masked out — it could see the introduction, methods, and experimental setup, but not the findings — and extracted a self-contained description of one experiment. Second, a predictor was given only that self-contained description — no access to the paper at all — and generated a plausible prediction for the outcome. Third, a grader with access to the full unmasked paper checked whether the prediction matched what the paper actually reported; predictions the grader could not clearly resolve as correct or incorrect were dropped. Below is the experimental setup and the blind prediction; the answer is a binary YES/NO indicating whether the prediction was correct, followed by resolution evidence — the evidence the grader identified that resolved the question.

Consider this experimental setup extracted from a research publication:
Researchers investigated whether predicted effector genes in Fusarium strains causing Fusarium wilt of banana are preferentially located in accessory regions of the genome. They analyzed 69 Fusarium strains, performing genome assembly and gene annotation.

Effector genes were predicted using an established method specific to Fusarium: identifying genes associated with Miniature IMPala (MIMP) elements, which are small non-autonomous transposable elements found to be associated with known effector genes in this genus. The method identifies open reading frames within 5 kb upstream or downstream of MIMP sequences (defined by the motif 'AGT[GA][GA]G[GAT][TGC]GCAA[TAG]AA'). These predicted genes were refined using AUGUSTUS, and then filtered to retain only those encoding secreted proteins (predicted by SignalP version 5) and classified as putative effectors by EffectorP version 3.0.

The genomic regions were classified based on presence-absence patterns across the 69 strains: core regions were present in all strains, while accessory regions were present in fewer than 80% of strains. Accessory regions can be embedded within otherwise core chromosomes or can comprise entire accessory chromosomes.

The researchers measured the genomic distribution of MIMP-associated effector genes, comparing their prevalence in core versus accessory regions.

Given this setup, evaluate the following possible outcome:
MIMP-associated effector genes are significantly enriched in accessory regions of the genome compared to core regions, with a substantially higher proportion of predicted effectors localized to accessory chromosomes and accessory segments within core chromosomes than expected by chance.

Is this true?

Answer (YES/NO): NO